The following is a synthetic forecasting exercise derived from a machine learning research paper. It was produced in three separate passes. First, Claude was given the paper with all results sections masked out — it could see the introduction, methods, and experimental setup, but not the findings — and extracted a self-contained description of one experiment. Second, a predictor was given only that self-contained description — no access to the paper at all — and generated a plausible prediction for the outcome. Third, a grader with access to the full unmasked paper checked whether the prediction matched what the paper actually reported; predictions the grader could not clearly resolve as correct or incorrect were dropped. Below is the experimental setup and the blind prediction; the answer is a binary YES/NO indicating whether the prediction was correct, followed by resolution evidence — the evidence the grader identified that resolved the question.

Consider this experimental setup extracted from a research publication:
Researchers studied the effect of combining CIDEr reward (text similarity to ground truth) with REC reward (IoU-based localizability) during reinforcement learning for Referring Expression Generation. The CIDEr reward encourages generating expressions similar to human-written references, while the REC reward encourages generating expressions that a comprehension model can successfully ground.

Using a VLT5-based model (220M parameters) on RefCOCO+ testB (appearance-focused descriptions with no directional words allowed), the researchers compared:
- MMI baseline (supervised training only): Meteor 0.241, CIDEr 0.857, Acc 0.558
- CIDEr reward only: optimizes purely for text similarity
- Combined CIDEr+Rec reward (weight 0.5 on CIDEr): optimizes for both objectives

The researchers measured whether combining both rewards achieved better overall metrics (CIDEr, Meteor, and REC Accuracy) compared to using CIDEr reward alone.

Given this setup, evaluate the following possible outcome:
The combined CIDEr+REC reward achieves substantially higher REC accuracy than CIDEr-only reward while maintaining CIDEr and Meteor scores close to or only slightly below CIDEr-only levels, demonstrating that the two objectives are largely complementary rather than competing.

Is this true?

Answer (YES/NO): NO